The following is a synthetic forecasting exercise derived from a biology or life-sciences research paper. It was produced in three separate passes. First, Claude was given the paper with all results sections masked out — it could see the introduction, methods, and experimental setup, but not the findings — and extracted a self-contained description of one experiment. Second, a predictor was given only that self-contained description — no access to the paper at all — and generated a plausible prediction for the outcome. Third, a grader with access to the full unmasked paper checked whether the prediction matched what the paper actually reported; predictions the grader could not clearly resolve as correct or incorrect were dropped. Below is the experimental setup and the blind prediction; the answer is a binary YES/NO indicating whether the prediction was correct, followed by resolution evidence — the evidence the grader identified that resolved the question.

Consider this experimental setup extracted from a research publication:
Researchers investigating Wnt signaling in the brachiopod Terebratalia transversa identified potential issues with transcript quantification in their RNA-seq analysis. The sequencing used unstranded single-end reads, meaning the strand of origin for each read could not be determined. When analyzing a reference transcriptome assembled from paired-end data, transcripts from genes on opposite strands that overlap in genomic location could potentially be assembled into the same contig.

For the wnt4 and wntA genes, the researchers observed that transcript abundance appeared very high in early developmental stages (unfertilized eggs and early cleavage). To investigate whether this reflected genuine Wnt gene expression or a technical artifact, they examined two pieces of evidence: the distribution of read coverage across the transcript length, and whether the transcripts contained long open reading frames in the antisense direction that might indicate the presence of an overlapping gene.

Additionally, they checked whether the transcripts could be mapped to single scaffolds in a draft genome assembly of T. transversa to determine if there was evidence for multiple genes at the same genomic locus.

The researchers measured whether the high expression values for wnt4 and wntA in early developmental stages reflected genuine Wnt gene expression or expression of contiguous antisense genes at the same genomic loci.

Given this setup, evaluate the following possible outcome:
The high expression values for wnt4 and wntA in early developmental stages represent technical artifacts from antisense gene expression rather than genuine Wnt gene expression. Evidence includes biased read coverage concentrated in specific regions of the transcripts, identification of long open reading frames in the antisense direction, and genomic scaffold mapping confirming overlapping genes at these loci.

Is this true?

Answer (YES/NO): YES